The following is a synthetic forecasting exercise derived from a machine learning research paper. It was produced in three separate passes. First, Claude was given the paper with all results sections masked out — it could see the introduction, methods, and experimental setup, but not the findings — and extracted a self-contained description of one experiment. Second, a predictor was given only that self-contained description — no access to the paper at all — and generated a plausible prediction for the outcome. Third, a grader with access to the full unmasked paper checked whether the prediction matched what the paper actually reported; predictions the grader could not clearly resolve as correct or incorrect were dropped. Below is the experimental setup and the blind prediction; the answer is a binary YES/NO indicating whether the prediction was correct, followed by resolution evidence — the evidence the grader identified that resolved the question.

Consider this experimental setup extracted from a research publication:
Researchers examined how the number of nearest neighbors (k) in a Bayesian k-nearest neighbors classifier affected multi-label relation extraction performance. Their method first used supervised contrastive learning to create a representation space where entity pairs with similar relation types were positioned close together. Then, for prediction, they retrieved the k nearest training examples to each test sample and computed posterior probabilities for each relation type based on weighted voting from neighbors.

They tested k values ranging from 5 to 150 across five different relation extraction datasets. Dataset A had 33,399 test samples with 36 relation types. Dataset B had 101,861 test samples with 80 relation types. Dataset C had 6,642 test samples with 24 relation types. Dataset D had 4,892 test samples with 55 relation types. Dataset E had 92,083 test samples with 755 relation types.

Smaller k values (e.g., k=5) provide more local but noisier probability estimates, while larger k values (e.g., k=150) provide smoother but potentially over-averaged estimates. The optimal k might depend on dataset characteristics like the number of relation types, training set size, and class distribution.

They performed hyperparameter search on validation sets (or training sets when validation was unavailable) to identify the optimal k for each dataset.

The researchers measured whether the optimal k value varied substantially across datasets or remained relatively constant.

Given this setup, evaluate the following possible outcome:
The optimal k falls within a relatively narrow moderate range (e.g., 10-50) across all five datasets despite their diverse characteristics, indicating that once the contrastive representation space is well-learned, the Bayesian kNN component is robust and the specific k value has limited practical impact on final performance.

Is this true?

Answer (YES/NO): NO